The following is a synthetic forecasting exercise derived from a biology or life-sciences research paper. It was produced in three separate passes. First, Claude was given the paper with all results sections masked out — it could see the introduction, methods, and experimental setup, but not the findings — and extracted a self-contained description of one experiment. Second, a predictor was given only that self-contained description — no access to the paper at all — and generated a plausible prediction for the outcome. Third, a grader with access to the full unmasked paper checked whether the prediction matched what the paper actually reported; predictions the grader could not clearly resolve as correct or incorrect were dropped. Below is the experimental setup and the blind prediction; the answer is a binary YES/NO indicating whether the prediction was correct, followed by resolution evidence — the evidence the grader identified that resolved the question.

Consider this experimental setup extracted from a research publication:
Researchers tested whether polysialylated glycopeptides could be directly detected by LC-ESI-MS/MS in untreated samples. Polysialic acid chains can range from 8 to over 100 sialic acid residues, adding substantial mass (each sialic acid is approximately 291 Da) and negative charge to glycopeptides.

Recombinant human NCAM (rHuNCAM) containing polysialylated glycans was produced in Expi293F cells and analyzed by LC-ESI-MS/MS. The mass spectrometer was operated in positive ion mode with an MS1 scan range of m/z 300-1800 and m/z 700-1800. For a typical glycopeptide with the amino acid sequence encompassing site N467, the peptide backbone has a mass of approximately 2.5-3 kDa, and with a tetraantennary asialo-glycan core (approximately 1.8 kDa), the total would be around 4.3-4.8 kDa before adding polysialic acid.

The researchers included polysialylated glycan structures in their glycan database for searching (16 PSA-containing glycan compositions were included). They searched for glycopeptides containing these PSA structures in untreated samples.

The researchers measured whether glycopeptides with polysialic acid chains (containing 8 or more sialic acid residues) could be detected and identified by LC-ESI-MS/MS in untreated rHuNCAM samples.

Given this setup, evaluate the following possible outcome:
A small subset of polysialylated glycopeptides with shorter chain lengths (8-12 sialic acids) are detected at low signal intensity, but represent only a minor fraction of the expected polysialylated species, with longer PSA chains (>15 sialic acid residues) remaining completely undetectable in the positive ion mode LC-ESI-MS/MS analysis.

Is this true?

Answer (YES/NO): NO